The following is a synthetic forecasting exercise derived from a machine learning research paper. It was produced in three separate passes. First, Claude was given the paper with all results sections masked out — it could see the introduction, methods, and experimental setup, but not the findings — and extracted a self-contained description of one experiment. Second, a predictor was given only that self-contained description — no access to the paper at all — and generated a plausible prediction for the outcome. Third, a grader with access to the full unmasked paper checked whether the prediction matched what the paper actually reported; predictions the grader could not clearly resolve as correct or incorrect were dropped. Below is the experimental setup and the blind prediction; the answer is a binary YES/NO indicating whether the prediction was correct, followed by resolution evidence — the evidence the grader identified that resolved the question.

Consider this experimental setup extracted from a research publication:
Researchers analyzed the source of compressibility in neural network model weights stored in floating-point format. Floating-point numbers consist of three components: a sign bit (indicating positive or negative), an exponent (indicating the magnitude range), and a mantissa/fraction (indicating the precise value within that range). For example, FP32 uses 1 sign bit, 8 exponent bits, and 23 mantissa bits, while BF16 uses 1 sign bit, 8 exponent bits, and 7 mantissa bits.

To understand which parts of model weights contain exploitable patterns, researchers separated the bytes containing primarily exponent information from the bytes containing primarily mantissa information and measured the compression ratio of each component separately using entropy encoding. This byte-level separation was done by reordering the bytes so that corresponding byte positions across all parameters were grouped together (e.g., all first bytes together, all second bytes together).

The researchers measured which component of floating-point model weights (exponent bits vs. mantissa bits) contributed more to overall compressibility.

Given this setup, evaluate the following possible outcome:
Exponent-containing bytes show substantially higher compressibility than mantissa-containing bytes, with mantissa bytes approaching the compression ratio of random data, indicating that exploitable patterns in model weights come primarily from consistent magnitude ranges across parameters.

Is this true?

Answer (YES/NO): YES